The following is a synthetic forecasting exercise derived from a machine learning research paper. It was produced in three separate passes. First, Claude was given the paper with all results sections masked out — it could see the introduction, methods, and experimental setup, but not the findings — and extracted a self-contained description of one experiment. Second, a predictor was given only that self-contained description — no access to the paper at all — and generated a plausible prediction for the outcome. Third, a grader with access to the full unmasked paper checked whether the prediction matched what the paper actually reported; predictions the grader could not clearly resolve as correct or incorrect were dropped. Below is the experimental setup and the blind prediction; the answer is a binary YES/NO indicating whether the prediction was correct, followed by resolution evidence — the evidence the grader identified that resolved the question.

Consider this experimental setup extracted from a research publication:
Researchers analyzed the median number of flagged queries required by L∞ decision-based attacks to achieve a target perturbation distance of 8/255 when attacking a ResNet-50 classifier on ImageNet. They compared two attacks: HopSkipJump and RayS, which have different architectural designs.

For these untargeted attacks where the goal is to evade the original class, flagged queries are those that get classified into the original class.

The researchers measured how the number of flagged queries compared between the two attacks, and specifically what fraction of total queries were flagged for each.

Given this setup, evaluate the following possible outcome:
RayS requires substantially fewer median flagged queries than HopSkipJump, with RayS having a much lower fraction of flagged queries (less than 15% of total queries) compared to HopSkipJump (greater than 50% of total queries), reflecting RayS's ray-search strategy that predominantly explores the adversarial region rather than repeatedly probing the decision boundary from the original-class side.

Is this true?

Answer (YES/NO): NO